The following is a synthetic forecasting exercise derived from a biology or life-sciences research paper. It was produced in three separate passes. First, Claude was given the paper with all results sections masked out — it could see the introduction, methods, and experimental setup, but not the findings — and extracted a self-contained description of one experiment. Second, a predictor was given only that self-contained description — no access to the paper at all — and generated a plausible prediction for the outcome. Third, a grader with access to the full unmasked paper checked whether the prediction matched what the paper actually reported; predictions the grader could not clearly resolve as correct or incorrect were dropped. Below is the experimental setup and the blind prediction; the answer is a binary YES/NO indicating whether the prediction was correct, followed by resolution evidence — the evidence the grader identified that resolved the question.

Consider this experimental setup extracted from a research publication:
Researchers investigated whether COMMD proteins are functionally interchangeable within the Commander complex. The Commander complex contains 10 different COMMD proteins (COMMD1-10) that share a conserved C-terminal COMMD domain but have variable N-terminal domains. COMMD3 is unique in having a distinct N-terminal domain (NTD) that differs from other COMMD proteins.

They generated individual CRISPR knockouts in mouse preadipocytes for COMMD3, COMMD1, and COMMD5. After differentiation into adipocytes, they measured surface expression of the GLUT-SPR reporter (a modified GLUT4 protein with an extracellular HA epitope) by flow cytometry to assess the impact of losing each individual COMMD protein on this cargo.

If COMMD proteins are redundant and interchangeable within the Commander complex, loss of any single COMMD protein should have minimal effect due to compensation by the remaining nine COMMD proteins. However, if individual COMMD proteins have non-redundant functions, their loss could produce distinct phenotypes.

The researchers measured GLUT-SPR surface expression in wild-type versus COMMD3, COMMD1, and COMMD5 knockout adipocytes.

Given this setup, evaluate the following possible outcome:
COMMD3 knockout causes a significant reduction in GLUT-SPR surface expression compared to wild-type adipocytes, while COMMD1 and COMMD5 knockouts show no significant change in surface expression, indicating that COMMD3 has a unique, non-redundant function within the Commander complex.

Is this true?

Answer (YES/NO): NO